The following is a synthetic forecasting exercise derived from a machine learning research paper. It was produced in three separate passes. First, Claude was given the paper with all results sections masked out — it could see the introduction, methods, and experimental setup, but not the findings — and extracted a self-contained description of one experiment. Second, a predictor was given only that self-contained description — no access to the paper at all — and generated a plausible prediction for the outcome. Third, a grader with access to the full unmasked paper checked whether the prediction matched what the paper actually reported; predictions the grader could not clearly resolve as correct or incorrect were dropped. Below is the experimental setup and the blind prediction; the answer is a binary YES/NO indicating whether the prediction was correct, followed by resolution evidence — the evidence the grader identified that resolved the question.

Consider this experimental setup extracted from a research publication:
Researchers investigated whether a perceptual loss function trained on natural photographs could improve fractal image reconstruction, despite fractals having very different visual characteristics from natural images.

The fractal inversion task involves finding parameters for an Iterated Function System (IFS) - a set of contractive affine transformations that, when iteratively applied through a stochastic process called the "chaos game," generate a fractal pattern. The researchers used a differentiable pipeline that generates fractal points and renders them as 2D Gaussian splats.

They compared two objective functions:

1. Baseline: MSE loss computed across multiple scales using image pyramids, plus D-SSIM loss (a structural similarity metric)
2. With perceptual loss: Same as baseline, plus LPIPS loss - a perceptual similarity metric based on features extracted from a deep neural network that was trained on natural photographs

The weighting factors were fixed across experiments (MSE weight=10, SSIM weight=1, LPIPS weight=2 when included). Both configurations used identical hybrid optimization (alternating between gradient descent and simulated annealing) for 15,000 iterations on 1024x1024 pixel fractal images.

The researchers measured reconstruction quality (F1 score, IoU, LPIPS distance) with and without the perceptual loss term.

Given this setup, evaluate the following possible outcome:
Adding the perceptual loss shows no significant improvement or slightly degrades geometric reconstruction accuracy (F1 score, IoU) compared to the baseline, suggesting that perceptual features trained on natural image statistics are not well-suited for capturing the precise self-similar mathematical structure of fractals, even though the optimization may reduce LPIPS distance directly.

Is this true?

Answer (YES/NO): NO